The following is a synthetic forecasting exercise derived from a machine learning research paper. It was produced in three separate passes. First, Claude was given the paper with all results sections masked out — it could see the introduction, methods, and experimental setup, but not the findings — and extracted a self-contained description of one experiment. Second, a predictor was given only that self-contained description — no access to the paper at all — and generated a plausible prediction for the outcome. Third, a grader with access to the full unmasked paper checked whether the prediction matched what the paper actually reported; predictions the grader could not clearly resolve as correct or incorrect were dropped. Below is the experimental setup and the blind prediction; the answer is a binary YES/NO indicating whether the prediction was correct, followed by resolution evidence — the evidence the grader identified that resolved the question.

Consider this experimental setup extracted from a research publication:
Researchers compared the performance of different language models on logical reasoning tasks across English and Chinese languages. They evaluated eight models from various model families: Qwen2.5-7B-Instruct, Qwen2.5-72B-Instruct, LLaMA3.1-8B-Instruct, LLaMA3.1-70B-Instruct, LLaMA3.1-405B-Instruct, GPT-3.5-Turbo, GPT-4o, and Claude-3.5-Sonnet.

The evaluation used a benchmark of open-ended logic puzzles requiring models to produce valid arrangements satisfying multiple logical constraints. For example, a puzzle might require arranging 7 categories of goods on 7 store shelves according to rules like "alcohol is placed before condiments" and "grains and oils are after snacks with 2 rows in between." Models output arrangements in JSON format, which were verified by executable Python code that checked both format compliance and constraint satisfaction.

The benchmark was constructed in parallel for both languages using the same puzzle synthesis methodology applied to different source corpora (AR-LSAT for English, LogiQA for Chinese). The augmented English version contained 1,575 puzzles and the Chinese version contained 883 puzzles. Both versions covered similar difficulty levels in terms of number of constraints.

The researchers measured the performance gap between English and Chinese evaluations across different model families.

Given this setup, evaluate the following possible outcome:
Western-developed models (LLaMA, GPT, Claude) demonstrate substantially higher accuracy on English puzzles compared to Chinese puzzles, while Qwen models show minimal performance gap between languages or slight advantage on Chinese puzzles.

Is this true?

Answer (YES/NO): NO